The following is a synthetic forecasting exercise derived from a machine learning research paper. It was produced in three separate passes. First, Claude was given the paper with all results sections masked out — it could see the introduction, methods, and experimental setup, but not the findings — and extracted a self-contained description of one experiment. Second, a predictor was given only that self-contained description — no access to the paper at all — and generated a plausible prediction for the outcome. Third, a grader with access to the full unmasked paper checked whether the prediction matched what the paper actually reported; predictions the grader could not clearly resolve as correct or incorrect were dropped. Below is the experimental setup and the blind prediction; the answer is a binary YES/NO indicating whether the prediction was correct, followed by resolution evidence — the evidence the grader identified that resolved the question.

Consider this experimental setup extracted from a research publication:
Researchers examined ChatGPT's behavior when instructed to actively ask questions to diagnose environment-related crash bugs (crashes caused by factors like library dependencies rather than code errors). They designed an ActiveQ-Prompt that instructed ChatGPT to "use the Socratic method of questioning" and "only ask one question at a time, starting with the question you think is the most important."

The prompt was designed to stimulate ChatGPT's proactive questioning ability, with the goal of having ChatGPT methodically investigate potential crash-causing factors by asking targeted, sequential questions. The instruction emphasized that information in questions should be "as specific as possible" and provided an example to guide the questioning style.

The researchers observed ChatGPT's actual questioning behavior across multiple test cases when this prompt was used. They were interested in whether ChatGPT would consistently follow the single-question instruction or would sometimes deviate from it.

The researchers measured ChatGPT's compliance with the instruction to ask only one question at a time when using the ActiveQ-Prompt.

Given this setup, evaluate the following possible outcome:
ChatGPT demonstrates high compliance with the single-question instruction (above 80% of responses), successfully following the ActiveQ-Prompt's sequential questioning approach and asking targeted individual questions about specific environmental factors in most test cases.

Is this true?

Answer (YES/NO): NO